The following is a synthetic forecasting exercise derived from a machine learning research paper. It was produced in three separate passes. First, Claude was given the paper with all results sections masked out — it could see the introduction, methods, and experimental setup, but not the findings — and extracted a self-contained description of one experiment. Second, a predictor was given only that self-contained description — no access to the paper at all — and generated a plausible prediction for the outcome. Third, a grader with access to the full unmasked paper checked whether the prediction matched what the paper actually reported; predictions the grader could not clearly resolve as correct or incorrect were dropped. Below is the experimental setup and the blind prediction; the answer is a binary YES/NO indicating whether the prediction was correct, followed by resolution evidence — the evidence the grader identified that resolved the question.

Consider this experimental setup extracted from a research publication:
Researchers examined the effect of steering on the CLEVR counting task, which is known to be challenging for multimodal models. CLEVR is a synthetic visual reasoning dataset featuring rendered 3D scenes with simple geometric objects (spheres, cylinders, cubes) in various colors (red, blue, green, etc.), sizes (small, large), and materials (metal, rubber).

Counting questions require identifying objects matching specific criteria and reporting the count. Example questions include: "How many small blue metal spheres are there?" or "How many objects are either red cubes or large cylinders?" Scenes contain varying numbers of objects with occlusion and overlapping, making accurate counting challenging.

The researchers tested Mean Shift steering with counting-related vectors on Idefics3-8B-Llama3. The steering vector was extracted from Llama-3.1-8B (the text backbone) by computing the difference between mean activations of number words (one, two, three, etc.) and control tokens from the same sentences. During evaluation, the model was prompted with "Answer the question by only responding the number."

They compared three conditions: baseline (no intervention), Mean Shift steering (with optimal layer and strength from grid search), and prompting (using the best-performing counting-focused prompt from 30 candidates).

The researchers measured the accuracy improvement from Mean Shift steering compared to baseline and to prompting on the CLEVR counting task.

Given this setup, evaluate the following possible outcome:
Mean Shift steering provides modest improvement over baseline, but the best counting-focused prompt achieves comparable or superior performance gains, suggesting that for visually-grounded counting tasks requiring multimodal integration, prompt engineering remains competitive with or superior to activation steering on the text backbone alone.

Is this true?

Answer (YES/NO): NO